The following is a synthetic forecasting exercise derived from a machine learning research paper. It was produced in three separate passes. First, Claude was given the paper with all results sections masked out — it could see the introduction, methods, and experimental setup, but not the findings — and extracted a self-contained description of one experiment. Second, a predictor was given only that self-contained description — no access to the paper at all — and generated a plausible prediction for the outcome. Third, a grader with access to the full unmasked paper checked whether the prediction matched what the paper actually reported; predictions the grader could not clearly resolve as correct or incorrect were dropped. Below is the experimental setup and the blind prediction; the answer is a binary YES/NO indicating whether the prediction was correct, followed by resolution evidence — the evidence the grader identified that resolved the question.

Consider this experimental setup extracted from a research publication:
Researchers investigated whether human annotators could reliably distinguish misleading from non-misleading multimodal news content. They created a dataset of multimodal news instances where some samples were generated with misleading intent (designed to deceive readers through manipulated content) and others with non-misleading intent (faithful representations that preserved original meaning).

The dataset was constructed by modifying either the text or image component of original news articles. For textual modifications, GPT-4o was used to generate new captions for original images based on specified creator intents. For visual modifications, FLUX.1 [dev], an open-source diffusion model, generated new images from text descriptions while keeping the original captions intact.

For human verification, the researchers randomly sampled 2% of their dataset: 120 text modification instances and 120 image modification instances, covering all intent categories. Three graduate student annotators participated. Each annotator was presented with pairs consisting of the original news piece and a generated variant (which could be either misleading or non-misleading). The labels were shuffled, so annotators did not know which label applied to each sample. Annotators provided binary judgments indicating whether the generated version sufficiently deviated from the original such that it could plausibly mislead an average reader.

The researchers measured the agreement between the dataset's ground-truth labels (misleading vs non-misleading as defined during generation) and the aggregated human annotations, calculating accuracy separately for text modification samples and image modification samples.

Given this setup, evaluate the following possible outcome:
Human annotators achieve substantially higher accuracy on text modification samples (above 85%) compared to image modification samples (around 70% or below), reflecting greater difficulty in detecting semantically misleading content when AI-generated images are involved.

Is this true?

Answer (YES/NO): NO